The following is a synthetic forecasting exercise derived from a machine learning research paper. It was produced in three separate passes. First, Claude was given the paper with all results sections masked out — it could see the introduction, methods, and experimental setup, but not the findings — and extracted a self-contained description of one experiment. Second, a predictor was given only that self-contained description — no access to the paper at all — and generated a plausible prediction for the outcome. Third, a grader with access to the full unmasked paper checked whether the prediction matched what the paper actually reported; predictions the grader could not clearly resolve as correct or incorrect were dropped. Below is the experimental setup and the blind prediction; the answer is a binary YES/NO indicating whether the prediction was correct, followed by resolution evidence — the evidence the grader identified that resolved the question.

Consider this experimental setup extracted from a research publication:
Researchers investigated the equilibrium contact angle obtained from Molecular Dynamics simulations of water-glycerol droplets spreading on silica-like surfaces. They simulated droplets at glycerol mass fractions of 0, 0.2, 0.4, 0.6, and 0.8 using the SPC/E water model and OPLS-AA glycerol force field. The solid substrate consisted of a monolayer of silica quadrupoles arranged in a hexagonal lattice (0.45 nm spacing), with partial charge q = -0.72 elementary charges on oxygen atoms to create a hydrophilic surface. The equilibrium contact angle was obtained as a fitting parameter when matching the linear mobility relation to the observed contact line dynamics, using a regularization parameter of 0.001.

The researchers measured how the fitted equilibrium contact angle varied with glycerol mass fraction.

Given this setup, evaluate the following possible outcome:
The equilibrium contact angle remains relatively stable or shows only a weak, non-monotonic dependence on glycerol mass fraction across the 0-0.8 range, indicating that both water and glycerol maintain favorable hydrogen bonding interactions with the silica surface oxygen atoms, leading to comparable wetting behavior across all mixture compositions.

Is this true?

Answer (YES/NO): YES